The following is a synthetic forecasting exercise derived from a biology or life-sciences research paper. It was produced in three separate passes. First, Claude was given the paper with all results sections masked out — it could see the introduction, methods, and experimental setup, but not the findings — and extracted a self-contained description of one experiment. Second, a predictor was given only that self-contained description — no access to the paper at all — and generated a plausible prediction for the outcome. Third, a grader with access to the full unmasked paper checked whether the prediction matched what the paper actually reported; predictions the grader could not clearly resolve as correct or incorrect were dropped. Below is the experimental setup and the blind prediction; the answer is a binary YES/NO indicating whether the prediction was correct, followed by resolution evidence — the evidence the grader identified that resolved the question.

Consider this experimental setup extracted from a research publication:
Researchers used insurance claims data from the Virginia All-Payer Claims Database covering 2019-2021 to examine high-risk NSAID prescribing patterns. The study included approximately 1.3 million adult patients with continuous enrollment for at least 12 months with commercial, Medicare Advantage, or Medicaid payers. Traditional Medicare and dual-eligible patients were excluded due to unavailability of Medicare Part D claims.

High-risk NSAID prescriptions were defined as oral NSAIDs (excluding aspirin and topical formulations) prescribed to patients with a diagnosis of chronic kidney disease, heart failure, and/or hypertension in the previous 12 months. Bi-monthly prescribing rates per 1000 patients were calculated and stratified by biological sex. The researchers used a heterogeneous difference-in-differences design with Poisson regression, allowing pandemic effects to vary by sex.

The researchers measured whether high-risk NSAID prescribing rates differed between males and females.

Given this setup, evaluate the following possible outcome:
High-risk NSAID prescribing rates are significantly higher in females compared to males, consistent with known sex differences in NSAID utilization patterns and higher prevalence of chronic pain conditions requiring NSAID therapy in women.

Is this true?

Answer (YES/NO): YES